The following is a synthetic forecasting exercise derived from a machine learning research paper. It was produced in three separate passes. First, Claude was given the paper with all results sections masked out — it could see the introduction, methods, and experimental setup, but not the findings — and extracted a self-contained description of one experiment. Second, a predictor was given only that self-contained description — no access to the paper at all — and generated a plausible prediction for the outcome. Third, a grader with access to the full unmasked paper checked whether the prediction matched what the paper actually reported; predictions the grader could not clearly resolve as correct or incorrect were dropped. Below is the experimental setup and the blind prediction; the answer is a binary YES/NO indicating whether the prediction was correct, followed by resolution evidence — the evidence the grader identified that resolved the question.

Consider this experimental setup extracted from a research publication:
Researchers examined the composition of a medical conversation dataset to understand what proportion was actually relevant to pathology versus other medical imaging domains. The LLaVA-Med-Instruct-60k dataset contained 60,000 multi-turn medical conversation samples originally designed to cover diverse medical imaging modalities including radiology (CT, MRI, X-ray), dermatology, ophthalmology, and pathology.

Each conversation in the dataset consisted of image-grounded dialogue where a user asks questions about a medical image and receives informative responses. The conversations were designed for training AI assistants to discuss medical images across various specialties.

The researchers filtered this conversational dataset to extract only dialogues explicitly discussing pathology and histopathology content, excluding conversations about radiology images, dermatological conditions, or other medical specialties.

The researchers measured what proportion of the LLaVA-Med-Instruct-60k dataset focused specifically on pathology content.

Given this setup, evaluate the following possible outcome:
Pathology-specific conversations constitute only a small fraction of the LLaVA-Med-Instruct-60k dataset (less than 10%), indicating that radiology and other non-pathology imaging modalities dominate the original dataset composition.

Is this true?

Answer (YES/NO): YES